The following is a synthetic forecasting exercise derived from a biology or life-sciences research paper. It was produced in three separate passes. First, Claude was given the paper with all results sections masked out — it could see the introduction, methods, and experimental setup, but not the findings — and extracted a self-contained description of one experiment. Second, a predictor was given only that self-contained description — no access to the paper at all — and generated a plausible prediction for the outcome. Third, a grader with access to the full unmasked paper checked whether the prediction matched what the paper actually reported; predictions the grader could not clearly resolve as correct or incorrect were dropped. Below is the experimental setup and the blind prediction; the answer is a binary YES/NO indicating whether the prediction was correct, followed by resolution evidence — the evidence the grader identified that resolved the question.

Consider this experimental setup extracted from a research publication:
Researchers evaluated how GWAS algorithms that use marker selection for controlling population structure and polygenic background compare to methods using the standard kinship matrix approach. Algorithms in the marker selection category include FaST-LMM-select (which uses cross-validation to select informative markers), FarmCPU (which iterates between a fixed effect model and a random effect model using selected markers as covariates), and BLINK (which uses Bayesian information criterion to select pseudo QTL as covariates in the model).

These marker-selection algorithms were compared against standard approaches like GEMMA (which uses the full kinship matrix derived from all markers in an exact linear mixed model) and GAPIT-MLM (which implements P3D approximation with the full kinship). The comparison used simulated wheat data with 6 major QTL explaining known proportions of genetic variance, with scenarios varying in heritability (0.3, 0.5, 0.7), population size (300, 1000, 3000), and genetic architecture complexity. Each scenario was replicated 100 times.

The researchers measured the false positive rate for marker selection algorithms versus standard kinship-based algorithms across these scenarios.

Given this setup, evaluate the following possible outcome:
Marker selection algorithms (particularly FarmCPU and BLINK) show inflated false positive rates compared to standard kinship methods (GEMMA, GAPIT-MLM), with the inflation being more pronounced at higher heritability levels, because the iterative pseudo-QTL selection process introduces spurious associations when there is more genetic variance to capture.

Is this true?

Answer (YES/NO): NO